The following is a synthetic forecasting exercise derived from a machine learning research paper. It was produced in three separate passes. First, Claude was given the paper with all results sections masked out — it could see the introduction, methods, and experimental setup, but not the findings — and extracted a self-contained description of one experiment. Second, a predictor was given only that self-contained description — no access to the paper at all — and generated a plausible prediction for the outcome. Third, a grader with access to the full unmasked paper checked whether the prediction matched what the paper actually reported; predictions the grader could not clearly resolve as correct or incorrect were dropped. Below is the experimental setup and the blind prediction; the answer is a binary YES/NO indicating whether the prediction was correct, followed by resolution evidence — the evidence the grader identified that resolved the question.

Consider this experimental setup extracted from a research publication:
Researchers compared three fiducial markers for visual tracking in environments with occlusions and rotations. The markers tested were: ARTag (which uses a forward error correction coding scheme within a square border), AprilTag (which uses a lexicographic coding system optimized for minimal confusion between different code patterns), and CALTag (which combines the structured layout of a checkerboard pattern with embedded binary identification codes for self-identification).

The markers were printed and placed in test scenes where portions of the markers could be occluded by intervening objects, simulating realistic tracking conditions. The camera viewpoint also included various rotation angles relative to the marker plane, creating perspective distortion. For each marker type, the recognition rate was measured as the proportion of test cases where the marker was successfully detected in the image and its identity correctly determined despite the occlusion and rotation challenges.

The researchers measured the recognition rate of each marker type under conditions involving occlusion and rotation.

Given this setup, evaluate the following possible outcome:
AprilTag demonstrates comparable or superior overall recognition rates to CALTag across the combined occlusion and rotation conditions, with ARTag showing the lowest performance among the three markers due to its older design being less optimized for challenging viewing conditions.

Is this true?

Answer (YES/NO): NO